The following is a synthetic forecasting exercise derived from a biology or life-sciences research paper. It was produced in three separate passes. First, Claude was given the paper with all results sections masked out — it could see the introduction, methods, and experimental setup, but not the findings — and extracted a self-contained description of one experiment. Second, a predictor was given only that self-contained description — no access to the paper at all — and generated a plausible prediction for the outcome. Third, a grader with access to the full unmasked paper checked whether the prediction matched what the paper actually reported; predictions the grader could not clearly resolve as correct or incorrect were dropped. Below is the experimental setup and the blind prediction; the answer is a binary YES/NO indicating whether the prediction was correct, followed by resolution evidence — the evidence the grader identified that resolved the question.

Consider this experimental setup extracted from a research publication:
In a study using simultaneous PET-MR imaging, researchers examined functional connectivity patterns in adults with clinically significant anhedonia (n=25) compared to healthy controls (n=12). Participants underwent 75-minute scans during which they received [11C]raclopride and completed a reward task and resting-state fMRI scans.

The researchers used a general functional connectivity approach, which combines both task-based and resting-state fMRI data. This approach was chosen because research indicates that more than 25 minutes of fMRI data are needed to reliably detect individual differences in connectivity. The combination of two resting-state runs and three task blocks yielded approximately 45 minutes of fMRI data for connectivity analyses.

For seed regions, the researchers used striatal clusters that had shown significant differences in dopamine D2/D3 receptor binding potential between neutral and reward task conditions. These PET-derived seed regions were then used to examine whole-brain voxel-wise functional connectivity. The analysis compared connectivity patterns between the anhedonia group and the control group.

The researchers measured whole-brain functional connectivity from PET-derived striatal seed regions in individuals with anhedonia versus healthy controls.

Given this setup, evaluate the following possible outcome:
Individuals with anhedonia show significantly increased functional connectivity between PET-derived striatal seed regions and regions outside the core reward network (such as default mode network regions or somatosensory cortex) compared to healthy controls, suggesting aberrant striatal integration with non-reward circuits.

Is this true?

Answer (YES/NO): NO